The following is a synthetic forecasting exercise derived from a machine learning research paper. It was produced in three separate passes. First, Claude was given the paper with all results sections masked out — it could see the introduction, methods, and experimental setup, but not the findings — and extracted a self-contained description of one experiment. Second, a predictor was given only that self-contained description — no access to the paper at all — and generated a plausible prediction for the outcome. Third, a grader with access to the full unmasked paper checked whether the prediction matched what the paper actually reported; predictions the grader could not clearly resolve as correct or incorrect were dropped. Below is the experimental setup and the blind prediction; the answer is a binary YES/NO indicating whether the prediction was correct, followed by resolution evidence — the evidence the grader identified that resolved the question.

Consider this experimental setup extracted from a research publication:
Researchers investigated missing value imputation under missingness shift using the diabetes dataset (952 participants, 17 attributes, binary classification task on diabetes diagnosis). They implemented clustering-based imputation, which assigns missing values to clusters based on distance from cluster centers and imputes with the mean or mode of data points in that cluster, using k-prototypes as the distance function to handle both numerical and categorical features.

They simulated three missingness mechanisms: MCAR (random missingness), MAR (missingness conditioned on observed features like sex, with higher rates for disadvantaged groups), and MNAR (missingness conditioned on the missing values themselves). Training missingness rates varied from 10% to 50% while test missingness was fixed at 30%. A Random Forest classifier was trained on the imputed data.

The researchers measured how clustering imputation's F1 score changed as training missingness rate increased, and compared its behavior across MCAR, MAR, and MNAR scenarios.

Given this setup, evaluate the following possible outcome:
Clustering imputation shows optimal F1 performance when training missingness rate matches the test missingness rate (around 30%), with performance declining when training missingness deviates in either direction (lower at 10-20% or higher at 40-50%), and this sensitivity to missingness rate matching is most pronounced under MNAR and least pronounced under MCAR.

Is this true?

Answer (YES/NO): NO